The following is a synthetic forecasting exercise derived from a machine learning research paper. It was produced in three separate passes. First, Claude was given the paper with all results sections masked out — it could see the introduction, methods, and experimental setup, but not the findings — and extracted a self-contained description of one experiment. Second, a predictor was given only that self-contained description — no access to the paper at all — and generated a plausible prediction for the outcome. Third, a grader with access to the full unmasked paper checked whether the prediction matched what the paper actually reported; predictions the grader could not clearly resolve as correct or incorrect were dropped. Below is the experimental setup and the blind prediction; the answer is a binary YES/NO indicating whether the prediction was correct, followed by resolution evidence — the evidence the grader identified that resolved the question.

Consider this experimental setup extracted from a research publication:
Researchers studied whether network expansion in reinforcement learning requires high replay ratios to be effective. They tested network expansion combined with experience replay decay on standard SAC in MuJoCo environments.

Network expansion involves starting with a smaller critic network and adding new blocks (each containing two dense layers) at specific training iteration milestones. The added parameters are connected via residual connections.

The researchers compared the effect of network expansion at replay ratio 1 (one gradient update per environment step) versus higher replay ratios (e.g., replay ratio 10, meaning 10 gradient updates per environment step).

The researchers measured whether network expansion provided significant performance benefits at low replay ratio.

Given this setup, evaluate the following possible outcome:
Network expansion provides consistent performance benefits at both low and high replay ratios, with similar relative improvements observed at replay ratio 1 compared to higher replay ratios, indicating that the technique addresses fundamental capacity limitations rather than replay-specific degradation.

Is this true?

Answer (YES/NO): NO